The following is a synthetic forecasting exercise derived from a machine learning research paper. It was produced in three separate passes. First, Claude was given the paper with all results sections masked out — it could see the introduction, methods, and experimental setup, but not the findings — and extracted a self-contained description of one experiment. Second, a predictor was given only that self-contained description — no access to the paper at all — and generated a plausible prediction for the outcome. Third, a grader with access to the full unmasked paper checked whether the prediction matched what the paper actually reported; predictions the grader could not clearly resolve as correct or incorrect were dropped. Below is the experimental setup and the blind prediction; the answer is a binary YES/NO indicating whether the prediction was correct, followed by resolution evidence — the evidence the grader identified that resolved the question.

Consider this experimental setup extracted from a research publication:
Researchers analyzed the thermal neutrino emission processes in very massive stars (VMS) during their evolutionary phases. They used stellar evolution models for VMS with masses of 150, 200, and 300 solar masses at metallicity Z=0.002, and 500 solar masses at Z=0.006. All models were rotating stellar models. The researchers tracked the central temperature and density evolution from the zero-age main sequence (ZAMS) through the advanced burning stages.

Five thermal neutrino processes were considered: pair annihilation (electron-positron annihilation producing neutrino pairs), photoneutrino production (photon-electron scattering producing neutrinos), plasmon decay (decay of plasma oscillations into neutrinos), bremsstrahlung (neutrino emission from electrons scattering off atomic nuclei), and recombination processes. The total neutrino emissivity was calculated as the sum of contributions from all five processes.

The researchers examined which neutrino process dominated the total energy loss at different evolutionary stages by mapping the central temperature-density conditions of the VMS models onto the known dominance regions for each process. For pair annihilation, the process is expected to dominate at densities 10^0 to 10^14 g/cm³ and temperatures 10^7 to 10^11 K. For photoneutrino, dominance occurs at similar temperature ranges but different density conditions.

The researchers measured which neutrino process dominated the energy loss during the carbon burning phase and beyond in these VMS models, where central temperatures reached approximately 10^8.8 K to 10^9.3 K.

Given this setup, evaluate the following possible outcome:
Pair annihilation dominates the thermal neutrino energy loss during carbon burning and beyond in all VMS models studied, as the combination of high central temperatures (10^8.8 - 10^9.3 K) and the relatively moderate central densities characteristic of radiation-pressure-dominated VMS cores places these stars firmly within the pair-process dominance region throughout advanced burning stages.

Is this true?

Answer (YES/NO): YES